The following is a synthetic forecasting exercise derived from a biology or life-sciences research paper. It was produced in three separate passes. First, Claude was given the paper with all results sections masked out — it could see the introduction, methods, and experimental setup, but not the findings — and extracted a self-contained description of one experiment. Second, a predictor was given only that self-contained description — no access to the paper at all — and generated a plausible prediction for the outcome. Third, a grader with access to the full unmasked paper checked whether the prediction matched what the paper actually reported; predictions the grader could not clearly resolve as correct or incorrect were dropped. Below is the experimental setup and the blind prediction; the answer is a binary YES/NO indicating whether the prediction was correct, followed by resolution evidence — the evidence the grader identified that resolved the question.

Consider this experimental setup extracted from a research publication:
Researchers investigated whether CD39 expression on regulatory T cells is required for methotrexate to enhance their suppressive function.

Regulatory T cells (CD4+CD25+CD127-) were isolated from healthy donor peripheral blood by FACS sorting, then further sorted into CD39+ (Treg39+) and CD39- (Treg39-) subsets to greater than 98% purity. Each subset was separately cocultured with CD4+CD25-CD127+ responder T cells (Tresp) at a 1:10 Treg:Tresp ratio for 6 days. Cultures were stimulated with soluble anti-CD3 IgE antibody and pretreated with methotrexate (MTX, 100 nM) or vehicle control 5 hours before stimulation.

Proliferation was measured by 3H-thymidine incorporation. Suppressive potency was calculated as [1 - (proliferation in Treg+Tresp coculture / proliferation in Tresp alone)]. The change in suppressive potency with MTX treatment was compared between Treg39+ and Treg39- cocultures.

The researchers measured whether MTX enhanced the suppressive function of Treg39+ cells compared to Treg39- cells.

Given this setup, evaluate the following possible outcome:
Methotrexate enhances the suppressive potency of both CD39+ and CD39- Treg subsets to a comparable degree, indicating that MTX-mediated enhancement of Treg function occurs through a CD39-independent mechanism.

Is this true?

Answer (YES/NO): NO